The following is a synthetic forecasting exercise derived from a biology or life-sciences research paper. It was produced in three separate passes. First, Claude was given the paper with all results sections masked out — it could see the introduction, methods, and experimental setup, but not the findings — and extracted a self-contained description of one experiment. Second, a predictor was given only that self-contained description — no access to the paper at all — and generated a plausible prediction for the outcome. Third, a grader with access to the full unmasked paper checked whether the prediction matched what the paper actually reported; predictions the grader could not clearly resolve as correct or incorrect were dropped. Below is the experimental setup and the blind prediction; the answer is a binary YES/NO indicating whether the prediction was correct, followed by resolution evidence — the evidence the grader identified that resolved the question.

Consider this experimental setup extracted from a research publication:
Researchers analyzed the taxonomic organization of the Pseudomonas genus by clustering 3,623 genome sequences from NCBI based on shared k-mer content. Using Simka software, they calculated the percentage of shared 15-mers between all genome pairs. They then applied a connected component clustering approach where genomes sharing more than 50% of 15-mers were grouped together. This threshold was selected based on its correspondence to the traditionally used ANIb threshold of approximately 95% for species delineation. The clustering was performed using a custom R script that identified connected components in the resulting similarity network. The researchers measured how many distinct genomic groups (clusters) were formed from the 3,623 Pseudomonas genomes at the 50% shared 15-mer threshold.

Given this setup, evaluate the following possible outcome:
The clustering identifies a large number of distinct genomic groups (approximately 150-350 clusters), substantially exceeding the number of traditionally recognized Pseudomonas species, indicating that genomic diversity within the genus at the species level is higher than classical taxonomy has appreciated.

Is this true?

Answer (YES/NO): YES